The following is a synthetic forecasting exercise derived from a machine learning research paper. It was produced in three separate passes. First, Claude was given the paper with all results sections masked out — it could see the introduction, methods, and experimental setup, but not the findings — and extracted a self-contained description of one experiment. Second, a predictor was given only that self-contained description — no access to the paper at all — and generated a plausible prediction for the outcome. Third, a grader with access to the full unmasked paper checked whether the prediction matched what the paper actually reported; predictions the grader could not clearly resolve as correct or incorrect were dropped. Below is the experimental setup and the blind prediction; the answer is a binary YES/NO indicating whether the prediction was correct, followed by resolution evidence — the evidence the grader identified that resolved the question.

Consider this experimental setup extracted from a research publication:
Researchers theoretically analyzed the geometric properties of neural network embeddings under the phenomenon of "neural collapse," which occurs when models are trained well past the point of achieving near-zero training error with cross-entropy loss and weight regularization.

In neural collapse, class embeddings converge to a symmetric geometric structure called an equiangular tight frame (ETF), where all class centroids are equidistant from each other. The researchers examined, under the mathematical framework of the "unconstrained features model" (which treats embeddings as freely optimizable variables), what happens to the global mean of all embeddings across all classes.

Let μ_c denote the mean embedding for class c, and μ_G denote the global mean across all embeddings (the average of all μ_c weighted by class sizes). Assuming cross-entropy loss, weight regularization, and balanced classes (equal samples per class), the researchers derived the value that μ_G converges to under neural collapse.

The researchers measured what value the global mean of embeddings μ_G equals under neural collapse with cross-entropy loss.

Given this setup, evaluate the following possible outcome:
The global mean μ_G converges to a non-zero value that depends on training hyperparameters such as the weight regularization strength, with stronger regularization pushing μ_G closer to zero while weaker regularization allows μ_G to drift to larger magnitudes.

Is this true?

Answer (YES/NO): NO